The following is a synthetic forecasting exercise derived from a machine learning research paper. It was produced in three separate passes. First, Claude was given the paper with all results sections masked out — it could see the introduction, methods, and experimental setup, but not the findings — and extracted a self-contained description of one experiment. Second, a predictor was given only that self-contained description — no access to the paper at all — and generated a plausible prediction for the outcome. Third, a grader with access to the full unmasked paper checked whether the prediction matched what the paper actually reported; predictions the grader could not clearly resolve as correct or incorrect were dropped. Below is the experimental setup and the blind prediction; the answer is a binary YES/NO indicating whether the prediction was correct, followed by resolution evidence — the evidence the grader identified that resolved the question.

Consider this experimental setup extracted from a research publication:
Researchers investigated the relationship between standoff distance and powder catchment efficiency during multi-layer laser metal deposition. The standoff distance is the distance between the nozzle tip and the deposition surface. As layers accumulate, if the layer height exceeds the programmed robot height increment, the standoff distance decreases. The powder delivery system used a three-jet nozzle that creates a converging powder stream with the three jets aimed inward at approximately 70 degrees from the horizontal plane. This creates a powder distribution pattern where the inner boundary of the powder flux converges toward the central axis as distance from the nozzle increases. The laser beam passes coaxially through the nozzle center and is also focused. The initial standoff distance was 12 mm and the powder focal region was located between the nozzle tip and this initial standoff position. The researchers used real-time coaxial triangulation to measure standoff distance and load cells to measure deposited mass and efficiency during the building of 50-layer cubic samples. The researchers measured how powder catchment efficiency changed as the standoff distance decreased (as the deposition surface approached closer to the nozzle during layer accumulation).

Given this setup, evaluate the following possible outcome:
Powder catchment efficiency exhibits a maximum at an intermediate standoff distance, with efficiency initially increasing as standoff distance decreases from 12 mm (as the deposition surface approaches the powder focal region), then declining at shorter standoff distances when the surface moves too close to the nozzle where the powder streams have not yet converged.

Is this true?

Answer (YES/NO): NO